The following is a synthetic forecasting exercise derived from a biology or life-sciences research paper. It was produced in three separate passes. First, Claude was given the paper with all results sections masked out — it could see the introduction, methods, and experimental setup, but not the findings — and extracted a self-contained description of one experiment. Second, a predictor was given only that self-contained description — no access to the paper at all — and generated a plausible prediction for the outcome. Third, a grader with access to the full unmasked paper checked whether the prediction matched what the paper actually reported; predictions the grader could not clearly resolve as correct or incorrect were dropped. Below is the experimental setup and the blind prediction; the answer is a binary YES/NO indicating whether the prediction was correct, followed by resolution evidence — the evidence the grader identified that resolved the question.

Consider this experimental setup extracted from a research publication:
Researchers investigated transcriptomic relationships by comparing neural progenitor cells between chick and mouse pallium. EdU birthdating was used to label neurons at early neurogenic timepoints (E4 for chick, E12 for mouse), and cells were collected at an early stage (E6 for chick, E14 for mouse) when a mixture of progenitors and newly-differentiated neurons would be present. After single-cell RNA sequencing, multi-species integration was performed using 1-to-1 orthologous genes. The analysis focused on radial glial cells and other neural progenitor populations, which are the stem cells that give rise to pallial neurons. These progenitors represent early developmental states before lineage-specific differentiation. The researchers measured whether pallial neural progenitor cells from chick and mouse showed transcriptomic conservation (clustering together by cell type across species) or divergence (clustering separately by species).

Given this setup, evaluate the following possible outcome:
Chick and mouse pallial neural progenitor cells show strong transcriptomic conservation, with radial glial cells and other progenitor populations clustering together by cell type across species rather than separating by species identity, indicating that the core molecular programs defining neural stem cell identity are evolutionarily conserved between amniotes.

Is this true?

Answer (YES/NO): NO